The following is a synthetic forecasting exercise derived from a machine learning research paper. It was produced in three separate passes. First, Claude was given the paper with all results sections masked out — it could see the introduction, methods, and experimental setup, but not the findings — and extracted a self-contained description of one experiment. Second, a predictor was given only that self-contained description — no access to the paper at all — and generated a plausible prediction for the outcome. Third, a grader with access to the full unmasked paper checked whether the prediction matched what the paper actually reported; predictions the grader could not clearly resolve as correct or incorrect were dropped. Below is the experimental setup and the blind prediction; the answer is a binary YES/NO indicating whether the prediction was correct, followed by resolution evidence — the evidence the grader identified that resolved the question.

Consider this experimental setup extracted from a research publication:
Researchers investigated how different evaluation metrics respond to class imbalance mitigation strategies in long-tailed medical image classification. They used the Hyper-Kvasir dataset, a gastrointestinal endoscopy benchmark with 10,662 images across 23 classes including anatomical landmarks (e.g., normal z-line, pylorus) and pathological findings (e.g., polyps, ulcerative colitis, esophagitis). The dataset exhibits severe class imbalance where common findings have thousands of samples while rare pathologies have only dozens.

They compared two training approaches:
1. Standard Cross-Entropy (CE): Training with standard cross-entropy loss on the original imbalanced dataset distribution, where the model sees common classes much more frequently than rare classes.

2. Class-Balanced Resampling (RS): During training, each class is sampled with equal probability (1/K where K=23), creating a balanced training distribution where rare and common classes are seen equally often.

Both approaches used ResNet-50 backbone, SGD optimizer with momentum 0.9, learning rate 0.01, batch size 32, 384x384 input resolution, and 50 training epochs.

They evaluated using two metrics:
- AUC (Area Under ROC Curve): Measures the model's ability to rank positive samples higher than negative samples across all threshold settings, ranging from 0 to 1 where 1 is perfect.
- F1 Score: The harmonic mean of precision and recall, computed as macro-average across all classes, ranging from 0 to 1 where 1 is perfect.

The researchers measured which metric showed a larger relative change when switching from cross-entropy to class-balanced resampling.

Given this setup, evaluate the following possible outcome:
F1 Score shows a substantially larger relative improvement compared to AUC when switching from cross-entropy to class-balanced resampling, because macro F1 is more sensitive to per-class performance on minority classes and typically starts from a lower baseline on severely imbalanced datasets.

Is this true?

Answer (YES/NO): YES